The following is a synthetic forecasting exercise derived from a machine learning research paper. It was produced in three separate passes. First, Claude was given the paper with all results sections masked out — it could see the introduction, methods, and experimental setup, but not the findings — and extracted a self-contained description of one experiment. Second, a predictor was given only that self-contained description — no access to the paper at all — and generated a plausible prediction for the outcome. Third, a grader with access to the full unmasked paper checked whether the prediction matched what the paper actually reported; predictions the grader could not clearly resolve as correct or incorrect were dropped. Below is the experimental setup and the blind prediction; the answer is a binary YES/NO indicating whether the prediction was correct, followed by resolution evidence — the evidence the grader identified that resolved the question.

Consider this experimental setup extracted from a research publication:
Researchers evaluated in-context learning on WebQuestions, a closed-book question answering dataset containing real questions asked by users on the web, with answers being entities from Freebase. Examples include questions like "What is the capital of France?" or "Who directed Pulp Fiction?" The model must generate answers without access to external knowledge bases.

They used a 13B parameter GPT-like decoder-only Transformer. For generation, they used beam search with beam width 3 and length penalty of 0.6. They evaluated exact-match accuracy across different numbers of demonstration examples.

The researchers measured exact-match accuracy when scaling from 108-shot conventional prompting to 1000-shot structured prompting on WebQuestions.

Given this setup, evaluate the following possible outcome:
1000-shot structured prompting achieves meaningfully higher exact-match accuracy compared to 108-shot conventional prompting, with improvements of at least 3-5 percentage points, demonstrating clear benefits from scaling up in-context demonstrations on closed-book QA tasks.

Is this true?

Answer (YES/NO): NO